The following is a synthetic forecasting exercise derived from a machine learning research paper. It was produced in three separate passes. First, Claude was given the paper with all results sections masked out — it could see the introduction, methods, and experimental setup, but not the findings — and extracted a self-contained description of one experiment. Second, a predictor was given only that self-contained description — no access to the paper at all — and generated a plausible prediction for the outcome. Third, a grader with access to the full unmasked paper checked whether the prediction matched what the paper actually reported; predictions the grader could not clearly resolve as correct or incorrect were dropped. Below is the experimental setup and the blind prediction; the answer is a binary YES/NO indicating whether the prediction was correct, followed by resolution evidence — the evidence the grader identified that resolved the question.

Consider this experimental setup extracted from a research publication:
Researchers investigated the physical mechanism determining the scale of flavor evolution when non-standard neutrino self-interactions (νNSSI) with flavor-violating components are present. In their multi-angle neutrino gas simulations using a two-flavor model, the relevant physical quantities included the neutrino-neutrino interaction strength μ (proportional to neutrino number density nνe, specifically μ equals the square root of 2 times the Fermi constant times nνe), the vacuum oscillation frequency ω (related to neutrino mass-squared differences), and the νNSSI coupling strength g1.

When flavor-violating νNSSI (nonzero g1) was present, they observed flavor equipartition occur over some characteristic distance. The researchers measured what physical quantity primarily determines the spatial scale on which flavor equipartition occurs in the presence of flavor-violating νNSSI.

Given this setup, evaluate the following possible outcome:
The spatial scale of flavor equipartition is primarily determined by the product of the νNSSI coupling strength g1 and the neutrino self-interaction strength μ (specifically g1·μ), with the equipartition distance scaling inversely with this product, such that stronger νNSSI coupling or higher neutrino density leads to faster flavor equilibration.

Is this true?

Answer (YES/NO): YES